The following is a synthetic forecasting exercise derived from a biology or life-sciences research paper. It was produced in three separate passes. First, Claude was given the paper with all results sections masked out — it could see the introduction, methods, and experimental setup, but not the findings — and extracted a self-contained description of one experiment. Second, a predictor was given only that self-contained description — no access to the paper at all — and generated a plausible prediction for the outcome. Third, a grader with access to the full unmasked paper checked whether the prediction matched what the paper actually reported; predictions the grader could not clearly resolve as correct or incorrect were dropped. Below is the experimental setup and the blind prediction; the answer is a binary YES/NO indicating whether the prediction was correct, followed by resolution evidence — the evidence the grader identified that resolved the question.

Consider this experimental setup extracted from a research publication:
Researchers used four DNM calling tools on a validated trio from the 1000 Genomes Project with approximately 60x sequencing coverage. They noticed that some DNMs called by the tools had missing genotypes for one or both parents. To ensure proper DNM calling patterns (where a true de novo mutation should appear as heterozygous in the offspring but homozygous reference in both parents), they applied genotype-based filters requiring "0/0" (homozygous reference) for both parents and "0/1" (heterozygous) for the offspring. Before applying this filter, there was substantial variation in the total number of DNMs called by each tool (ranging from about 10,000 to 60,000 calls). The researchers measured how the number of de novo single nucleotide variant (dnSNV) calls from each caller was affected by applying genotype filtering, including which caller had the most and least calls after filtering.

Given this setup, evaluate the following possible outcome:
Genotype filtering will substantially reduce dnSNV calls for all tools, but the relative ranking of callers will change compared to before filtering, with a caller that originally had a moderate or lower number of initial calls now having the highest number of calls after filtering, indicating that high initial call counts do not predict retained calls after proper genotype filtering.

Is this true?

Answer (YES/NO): YES